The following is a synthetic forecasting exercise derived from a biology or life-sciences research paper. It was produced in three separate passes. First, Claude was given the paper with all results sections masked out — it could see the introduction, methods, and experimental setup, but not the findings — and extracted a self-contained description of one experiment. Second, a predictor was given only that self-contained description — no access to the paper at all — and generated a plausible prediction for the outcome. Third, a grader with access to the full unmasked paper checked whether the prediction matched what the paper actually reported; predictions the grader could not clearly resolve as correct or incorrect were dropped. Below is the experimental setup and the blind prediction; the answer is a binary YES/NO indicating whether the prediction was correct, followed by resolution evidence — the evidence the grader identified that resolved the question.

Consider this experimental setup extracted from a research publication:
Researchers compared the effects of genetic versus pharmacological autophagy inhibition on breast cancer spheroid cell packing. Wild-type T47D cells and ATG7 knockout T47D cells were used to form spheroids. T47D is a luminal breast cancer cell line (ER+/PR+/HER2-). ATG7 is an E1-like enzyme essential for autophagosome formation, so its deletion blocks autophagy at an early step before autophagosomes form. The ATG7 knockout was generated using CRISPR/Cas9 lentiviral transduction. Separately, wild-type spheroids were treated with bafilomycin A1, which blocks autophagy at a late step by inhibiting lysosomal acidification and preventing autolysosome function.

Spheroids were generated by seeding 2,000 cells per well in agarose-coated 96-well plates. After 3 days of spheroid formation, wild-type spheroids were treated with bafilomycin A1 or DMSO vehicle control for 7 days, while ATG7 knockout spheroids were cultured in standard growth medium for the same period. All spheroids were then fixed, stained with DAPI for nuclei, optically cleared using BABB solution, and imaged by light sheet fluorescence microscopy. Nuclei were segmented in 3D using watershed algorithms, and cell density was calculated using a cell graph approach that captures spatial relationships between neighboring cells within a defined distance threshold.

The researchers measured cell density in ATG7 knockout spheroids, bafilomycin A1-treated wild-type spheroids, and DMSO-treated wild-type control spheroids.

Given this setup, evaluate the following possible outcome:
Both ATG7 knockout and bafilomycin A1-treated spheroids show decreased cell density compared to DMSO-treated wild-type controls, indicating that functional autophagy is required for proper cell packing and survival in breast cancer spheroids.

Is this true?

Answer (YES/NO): NO